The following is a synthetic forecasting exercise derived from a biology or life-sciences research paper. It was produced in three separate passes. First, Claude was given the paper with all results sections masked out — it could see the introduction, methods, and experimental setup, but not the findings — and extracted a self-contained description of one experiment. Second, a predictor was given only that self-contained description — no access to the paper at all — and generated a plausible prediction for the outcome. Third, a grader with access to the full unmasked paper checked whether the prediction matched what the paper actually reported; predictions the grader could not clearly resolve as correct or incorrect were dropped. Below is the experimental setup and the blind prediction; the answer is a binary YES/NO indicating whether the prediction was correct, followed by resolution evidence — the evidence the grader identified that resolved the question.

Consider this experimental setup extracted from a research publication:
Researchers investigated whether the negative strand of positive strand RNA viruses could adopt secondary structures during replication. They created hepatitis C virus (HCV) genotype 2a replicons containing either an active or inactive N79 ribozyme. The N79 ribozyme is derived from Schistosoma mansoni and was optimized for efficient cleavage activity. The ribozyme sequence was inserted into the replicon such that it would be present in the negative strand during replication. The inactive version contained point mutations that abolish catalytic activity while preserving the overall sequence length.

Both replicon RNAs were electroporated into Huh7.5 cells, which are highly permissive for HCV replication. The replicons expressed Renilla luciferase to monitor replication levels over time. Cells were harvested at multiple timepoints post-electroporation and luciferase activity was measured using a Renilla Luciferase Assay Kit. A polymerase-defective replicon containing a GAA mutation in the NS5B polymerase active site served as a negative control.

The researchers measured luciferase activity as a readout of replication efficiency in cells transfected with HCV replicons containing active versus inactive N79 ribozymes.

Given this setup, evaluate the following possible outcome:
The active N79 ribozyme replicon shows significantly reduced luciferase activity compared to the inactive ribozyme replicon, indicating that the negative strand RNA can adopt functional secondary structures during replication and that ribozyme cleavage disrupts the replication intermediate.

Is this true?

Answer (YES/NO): YES